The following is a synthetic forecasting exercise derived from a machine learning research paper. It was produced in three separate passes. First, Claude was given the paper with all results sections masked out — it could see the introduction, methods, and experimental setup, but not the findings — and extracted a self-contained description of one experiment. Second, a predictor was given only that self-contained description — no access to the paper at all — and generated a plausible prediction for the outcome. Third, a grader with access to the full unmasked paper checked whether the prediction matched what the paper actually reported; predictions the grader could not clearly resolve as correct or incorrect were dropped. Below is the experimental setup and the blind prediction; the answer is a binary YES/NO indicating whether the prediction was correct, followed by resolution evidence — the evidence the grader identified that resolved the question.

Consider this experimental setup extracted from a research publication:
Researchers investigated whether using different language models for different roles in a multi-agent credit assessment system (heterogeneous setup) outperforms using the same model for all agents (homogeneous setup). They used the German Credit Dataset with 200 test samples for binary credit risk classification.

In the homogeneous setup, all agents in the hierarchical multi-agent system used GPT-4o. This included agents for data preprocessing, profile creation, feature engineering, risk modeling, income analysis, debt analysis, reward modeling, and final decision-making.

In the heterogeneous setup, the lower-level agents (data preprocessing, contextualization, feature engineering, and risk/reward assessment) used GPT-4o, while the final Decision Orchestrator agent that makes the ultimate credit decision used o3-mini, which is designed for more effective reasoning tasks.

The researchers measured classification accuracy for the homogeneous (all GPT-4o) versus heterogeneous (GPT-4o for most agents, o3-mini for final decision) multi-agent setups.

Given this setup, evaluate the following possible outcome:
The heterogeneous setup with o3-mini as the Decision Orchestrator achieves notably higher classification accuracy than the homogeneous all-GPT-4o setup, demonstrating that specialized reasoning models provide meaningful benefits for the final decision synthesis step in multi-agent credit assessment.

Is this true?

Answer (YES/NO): YES